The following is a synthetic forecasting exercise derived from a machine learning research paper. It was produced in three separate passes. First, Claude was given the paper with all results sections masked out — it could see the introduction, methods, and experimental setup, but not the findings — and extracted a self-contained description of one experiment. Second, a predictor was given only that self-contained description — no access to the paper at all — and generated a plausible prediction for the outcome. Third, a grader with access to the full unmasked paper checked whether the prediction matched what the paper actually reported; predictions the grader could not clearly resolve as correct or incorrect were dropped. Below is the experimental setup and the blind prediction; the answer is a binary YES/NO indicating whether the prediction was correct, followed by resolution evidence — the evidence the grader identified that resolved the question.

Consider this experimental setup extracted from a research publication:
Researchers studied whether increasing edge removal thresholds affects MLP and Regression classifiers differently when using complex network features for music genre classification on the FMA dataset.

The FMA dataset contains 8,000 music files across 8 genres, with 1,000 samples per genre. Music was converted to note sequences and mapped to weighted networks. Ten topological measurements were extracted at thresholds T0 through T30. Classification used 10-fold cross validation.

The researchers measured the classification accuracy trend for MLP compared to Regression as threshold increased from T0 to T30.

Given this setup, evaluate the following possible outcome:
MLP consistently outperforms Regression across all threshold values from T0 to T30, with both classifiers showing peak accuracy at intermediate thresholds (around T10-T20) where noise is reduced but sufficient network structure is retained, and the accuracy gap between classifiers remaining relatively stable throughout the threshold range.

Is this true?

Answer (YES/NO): NO